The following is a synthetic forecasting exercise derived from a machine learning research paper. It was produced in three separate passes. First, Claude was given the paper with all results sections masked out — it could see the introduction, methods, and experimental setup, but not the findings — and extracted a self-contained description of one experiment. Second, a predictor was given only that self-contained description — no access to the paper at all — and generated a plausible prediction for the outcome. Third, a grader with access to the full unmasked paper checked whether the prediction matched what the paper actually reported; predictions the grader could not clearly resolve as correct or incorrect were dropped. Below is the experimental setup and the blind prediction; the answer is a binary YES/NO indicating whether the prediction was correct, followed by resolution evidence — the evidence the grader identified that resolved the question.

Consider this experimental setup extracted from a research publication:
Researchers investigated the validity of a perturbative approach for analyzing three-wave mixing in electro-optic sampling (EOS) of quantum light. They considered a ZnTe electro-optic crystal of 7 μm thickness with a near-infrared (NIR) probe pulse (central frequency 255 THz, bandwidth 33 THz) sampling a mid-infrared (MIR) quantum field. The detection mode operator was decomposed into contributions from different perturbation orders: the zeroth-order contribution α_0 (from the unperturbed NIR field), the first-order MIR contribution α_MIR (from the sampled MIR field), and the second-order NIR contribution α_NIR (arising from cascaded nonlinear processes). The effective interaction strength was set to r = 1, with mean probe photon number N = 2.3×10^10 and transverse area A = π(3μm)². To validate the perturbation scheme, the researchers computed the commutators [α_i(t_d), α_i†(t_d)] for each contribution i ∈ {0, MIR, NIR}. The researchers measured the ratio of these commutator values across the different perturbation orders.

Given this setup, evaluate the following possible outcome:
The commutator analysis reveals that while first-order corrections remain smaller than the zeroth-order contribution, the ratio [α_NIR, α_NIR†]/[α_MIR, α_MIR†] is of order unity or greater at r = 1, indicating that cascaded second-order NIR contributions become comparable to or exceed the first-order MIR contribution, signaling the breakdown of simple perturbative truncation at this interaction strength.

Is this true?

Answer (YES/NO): NO